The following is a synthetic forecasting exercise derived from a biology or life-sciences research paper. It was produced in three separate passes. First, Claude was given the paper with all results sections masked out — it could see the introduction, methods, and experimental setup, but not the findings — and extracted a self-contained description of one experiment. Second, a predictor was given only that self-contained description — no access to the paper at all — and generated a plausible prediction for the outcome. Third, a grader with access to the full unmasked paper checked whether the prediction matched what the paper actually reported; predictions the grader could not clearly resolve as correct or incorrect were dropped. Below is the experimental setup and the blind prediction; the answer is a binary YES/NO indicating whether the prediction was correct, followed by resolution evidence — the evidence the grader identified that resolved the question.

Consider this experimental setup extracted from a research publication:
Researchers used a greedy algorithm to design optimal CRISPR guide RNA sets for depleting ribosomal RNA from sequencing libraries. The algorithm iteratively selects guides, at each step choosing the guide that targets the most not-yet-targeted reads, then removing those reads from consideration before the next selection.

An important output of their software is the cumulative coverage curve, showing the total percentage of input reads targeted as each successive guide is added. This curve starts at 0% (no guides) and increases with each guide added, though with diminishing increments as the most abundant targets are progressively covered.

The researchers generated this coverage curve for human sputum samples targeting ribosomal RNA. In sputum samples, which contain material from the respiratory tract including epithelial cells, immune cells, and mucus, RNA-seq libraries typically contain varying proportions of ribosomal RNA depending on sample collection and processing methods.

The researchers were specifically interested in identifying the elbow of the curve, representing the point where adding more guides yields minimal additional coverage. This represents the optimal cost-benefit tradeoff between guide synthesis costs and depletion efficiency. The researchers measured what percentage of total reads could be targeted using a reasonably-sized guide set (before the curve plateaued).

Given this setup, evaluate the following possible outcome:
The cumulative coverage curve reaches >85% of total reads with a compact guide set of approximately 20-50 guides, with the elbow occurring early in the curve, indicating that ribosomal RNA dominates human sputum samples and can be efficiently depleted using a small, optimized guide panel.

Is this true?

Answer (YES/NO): NO